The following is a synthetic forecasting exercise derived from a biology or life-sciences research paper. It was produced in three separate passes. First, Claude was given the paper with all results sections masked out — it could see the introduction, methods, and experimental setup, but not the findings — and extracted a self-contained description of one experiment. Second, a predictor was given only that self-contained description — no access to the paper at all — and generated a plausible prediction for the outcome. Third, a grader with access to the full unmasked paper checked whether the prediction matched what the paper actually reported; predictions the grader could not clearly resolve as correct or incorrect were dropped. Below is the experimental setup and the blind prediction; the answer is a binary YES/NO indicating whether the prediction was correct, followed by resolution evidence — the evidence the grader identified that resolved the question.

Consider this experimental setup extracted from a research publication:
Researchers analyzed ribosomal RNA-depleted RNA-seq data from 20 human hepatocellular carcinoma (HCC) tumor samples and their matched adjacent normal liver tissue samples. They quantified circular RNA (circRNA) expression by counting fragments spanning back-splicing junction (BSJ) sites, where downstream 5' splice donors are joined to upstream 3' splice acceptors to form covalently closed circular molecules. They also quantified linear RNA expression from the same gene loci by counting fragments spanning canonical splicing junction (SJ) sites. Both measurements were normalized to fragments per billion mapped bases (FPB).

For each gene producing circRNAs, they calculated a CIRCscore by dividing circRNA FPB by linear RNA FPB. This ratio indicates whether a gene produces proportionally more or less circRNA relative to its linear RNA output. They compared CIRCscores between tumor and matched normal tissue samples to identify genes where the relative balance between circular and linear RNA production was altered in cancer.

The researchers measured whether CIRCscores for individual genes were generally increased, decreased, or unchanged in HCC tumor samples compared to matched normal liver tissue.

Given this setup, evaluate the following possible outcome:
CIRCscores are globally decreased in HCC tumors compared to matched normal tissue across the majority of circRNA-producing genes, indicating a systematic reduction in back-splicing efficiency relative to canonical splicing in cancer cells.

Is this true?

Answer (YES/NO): YES